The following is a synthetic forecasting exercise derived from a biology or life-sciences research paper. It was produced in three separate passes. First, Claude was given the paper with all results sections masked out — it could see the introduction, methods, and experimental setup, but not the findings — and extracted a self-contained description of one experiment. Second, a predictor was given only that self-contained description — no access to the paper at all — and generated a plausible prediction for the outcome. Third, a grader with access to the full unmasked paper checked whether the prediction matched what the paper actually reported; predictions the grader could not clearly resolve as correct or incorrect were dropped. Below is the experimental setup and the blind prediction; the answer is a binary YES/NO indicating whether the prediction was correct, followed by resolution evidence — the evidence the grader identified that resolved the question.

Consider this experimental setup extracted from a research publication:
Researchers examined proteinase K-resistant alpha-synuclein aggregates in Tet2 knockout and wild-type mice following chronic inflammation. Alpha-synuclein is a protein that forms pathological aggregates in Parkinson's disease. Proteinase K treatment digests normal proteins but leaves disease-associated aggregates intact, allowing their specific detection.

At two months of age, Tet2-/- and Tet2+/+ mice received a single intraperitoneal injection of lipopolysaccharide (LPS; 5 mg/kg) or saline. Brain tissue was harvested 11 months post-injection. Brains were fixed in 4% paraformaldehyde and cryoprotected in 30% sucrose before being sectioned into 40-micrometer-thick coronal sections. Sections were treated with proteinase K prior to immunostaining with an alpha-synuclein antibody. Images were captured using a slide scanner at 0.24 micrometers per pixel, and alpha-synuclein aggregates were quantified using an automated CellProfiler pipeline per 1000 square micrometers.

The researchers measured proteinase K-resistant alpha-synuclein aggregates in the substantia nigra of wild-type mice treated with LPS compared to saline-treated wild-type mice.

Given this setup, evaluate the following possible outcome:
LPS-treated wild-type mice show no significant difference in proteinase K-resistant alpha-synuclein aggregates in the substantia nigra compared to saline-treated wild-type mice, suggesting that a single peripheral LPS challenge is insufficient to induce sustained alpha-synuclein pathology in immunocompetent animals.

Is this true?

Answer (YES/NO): YES